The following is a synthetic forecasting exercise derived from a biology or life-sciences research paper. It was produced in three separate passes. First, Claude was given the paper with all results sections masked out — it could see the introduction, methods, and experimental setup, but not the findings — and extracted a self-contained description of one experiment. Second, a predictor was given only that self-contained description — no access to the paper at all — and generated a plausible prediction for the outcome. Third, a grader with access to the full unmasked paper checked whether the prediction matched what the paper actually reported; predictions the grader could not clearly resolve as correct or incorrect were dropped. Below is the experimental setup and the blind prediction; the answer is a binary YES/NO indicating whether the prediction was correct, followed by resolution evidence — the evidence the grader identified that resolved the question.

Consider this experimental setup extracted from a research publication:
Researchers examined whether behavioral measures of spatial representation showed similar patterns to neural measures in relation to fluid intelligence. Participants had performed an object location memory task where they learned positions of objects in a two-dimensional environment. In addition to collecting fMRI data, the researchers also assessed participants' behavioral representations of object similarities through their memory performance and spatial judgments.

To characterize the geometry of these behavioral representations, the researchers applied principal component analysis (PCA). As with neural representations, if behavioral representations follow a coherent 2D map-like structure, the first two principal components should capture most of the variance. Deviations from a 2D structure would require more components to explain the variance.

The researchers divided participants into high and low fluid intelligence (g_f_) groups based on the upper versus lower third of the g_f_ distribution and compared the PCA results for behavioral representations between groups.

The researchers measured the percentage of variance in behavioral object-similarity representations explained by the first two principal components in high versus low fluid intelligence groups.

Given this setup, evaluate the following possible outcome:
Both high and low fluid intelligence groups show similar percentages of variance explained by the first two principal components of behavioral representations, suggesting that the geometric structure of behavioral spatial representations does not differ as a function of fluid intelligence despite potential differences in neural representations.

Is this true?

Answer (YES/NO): NO